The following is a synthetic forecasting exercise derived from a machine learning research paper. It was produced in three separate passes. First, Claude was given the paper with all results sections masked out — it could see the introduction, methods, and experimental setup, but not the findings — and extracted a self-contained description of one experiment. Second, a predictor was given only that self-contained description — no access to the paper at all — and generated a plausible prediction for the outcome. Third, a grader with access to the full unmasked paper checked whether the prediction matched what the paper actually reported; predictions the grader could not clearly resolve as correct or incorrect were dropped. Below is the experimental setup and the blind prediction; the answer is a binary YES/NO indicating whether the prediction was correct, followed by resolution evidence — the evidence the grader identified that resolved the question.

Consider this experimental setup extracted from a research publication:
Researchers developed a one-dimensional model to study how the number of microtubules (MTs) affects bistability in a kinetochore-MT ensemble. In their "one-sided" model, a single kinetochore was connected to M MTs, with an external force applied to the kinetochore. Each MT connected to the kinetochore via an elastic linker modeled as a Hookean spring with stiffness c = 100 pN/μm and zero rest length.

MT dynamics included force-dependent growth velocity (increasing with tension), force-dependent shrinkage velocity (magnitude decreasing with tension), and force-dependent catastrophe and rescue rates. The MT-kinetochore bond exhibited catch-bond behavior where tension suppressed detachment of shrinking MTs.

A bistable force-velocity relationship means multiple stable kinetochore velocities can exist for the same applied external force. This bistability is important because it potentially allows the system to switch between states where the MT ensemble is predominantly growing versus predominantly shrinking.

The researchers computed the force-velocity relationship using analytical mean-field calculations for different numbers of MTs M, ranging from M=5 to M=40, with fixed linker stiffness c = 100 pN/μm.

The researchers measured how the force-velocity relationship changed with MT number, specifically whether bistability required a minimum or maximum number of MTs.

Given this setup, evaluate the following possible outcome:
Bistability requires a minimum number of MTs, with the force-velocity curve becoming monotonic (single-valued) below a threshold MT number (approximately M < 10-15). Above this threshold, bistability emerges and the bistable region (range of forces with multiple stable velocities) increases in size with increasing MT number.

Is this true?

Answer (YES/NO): NO